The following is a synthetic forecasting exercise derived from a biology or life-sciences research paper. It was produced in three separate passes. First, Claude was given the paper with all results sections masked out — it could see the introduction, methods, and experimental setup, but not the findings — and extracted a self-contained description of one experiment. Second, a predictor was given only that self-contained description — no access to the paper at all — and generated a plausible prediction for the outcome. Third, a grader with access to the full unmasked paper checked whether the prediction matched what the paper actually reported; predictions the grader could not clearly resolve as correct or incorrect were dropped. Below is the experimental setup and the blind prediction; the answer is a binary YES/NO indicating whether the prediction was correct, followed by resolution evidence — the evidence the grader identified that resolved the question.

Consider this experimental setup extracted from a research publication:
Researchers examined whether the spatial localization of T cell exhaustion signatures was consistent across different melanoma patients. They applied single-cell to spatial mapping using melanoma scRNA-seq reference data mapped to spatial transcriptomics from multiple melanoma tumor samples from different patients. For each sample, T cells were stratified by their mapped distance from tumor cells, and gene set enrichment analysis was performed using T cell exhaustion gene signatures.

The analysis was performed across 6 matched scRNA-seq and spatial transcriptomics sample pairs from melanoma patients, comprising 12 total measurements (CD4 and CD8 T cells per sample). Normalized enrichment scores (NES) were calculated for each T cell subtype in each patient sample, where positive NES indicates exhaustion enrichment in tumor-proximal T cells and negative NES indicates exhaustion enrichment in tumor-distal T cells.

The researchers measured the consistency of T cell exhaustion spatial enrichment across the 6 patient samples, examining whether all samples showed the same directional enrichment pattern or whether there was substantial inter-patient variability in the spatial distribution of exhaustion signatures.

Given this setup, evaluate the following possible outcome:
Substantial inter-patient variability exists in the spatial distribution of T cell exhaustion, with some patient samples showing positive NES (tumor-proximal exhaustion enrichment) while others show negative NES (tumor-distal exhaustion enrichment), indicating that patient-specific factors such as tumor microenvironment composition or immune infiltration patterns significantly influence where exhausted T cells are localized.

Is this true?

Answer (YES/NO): NO